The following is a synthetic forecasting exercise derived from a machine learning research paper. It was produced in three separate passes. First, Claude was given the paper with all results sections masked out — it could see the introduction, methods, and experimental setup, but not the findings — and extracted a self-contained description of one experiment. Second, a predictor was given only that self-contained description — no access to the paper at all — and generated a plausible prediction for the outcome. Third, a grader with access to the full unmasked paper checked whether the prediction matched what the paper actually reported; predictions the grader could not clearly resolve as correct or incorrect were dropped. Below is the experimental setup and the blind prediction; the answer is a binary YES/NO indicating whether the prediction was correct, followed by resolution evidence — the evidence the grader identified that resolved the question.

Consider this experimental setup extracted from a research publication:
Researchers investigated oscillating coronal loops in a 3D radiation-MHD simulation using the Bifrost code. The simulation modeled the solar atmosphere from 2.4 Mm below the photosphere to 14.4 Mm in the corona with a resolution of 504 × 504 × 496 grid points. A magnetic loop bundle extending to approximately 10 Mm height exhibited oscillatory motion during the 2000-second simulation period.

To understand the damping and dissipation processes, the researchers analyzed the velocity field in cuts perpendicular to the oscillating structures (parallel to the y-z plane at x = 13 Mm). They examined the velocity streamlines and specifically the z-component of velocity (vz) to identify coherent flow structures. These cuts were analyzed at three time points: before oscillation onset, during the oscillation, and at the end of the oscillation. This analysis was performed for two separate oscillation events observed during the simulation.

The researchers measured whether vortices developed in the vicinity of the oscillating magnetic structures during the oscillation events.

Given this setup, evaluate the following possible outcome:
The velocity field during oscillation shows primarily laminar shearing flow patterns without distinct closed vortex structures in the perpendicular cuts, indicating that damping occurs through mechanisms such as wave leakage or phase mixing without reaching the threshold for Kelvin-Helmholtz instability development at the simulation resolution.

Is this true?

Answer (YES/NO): NO